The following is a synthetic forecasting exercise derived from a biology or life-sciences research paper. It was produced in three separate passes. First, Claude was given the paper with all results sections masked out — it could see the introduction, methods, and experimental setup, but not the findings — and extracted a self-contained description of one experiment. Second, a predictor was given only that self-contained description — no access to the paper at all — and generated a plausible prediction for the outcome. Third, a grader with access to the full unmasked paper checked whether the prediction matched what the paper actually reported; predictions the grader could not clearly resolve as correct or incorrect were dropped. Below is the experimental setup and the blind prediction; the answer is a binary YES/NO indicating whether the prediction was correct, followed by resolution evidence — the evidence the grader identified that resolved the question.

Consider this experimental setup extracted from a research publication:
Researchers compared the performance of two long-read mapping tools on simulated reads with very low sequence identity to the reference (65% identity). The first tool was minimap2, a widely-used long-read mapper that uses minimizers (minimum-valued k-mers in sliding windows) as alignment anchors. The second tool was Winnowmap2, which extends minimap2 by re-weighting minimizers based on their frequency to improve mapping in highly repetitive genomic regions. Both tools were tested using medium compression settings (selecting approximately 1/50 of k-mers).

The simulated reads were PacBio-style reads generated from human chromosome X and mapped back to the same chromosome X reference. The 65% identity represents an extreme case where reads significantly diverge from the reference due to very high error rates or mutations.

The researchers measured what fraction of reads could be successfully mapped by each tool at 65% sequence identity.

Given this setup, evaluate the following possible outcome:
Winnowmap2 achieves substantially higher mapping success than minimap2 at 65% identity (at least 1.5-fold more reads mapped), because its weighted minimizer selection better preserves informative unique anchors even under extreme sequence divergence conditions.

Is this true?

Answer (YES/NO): NO